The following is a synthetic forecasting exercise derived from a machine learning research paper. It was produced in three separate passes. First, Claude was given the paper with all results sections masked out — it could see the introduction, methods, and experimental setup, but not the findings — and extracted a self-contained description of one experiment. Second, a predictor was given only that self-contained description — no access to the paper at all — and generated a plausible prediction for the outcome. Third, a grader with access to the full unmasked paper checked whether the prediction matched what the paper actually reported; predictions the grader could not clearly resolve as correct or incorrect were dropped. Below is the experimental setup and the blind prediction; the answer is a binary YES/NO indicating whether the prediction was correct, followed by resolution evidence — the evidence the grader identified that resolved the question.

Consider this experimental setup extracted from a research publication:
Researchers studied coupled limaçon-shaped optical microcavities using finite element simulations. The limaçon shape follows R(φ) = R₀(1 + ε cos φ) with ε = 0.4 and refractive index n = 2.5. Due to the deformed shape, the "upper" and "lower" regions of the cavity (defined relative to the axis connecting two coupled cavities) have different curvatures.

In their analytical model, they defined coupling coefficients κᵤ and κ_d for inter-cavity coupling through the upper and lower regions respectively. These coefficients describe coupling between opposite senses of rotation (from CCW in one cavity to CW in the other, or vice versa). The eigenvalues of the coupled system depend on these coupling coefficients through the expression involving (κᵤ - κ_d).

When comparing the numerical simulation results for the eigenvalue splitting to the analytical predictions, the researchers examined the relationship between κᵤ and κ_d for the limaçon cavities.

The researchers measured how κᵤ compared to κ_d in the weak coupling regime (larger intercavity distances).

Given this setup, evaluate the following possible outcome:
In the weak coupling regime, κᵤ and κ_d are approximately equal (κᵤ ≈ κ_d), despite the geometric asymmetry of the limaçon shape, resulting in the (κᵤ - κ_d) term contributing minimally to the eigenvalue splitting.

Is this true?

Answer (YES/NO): YES